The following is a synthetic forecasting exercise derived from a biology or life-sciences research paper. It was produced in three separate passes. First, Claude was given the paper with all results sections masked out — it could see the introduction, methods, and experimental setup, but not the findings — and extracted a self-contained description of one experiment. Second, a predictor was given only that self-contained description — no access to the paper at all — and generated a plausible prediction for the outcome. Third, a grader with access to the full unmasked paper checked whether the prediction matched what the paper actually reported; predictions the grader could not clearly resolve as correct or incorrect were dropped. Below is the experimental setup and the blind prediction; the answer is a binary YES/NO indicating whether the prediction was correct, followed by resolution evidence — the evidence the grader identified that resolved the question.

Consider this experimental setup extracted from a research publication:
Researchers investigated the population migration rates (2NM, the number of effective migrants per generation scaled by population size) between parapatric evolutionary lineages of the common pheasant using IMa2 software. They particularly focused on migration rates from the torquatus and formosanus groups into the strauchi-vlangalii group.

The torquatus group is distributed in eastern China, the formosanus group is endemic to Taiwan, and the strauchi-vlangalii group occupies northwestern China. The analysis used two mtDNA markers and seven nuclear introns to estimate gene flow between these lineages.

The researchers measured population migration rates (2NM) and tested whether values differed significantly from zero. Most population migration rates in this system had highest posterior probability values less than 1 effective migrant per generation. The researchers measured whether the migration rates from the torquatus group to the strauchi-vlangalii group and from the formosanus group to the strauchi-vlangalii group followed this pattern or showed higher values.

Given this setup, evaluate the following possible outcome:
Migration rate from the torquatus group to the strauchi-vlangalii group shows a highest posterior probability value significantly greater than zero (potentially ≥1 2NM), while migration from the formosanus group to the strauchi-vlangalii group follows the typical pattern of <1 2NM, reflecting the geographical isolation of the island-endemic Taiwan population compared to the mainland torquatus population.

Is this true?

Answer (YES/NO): NO